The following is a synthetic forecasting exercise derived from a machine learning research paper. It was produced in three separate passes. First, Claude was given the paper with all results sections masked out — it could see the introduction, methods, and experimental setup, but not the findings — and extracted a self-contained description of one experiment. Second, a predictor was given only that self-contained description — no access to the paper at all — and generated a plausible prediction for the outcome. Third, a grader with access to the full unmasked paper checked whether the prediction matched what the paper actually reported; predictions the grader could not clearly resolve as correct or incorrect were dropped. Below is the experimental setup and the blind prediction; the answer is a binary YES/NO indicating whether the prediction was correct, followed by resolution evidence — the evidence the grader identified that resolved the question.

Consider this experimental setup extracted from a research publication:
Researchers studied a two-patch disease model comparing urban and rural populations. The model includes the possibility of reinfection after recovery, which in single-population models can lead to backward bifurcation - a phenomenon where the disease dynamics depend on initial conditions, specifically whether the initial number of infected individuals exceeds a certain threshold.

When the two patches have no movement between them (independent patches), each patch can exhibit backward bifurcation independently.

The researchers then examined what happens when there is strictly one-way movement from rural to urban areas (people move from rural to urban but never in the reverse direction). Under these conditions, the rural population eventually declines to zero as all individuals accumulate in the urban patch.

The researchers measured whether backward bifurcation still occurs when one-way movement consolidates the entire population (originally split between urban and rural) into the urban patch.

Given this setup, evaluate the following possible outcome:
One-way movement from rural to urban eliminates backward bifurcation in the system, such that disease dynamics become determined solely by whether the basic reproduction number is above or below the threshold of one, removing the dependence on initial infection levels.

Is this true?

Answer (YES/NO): NO